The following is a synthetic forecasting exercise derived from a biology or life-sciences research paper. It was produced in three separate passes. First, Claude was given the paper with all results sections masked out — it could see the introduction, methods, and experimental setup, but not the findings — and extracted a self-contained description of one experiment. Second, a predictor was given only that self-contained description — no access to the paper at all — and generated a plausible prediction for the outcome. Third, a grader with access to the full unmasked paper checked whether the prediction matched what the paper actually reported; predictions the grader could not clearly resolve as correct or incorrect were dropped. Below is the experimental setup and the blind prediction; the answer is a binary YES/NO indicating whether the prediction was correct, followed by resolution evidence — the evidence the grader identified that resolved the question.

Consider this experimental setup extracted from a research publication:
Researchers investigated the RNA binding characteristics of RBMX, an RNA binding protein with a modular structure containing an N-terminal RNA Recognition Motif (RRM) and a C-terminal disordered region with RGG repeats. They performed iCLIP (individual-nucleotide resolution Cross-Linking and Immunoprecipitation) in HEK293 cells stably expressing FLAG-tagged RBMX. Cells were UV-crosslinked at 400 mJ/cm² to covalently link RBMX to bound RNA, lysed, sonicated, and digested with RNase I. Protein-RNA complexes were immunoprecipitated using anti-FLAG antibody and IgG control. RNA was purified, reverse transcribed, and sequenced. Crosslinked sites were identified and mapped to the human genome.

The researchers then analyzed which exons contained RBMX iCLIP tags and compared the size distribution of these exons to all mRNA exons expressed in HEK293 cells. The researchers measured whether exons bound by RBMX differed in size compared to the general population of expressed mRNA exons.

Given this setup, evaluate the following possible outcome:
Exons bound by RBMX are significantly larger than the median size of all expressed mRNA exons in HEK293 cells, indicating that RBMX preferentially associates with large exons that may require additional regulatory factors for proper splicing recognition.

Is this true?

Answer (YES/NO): YES